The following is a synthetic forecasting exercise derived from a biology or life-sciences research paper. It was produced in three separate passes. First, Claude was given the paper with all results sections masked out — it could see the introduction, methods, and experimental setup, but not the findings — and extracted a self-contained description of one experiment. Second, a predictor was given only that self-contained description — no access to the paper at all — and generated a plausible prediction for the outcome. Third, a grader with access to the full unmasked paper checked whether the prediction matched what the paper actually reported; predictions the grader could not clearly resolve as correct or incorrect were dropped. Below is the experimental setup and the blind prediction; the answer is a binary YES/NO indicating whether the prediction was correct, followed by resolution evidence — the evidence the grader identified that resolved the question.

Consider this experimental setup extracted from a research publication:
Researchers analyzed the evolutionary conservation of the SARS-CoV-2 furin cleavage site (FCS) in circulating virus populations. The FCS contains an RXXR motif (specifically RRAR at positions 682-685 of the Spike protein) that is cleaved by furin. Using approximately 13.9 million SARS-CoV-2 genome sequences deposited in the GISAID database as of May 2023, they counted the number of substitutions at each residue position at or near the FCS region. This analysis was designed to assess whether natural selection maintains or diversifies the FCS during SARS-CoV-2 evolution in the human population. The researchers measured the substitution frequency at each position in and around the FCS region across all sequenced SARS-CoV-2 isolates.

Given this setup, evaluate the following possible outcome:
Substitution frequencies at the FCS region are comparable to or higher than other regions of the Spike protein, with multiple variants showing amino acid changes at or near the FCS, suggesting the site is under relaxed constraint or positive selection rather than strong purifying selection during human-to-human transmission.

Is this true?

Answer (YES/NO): NO